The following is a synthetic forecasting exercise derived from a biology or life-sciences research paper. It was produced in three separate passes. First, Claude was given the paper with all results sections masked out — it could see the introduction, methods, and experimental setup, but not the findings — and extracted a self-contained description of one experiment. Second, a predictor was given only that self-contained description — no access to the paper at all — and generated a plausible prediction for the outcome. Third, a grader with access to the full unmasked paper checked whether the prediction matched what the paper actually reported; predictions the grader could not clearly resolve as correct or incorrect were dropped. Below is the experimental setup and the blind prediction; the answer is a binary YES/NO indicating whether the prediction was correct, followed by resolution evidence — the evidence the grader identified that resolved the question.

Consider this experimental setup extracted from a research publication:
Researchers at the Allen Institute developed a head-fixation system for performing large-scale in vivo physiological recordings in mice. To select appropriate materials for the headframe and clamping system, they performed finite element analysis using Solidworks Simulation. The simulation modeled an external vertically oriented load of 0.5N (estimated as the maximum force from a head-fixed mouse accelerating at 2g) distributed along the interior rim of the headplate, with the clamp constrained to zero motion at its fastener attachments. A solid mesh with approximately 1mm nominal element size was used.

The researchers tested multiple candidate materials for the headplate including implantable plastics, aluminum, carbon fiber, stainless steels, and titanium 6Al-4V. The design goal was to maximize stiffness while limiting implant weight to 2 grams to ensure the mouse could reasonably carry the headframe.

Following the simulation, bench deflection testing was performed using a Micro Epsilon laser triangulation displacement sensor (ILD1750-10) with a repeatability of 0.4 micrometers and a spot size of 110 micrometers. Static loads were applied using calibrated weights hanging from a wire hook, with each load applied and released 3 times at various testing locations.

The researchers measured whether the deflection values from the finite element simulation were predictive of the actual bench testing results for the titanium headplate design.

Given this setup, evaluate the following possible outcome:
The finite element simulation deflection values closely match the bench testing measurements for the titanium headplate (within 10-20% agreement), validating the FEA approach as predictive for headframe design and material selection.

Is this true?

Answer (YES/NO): NO